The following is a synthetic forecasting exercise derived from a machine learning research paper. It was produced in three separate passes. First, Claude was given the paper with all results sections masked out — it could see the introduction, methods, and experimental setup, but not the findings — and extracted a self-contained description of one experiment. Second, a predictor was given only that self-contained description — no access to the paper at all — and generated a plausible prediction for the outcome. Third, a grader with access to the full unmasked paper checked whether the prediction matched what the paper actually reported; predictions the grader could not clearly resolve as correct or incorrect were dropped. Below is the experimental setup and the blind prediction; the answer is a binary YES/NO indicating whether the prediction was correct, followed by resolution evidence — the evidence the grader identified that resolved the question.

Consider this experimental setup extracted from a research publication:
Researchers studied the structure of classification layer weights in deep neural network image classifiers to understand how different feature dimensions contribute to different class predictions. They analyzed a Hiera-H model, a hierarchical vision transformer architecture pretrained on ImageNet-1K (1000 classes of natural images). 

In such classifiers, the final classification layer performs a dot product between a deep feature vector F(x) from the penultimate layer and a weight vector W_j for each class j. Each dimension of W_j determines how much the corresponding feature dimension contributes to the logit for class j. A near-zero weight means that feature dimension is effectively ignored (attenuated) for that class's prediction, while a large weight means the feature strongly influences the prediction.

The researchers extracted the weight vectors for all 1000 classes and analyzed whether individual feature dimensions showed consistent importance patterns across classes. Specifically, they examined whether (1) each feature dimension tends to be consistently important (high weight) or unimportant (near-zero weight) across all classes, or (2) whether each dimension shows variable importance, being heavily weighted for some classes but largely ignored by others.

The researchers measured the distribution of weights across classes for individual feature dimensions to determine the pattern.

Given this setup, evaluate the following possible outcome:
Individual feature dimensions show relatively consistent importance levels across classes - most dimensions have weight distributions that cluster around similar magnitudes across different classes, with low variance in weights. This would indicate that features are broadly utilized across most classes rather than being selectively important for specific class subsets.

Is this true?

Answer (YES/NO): NO